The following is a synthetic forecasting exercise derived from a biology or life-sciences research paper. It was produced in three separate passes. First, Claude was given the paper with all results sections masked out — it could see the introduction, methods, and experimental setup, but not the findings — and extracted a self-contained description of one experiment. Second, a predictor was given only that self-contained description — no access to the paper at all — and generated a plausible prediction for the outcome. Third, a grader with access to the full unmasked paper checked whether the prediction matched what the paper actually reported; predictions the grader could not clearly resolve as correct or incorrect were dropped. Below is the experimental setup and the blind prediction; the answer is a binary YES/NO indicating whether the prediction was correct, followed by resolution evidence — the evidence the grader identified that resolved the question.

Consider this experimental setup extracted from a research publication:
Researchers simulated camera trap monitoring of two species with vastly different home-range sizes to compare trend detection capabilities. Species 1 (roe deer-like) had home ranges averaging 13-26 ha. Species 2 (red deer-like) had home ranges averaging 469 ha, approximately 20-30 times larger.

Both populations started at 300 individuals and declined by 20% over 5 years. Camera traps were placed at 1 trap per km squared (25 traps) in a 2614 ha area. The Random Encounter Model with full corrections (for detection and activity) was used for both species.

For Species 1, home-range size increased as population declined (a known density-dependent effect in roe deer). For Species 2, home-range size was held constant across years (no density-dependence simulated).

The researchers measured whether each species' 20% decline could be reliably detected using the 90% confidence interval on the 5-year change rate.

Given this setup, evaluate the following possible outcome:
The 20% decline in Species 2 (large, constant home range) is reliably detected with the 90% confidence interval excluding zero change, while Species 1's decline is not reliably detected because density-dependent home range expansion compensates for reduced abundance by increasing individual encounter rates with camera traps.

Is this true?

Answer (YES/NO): NO